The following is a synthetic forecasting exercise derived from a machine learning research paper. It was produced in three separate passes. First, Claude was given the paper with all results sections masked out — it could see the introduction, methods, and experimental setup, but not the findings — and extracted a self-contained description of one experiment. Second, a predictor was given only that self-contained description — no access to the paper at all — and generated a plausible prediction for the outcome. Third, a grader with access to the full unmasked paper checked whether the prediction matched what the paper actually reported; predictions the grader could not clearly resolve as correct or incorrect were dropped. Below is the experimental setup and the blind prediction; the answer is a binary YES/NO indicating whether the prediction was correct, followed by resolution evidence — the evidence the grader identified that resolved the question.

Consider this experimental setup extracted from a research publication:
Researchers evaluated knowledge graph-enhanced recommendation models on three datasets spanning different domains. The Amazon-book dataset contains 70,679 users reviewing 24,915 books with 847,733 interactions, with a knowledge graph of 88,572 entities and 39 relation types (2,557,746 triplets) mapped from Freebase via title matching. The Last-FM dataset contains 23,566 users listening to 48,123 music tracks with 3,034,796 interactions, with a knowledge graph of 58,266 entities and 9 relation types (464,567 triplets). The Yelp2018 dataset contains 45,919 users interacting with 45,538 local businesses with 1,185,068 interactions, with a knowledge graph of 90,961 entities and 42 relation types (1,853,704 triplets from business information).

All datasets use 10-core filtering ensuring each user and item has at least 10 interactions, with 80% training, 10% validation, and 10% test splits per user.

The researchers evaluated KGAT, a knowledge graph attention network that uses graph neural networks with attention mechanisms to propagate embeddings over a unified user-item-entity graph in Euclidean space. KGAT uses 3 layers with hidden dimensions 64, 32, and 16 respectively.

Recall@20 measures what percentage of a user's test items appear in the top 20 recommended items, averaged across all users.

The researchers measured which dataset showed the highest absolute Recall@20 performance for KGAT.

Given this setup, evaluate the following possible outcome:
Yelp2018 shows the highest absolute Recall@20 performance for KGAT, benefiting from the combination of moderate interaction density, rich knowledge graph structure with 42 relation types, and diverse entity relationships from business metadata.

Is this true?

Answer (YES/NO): NO